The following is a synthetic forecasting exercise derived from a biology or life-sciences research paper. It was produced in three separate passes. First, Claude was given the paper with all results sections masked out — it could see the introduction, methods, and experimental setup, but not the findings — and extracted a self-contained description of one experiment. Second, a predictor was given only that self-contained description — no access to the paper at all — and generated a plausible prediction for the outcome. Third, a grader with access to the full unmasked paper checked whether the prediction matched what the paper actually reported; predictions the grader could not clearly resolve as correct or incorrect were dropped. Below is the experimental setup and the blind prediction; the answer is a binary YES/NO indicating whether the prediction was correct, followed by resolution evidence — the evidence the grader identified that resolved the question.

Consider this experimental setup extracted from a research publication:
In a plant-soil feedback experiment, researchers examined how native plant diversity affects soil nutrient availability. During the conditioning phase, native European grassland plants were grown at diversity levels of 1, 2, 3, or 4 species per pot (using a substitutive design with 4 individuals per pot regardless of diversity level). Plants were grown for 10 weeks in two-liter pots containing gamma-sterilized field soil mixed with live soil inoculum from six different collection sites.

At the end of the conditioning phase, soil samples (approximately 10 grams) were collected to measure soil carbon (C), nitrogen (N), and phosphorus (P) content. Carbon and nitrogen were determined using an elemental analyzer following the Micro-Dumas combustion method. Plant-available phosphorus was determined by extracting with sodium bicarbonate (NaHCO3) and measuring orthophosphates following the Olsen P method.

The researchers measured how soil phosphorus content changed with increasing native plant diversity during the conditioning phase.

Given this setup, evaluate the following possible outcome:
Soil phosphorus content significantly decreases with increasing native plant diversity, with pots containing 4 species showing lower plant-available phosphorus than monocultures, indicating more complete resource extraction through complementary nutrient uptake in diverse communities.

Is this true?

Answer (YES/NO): YES